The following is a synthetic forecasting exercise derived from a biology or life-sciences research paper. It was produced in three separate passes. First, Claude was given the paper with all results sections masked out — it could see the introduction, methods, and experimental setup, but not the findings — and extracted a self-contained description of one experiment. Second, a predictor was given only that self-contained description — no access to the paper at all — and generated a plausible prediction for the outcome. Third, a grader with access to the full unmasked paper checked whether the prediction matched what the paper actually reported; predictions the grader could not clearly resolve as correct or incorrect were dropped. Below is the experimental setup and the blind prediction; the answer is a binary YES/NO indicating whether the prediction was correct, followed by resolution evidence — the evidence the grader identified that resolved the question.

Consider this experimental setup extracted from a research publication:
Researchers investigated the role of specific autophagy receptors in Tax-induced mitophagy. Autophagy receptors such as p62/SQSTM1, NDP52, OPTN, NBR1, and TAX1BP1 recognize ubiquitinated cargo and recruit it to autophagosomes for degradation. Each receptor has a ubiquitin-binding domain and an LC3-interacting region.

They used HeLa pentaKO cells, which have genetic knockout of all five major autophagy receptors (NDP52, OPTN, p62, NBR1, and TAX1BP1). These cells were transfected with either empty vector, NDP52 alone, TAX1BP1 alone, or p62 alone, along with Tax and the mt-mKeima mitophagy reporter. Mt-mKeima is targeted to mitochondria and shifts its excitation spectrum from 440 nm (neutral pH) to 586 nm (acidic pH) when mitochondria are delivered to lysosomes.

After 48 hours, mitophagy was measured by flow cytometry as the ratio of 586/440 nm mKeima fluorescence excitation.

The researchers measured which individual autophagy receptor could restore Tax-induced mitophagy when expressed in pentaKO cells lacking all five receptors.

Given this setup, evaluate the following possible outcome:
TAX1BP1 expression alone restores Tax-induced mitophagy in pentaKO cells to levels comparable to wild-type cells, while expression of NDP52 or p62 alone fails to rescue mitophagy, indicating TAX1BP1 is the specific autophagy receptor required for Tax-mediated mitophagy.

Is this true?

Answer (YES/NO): NO